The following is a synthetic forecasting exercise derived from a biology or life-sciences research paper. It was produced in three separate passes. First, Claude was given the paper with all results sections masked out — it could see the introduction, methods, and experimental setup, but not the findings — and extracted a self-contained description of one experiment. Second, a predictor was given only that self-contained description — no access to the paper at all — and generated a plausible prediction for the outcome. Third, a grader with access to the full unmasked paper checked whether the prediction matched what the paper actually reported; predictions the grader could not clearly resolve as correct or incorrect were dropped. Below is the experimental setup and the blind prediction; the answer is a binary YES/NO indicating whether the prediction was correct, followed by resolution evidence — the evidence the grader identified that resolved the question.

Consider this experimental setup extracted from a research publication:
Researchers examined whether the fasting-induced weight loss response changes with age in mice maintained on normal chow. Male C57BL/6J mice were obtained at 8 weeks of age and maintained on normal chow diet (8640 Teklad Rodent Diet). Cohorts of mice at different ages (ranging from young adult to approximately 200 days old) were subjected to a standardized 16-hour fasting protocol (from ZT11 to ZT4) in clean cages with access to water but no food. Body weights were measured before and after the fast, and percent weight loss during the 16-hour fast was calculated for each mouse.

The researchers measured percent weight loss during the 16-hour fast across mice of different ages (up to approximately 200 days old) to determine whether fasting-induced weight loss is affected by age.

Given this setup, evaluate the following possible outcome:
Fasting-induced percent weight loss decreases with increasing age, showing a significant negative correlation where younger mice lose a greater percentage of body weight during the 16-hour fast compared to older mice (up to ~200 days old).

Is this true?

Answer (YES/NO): NO